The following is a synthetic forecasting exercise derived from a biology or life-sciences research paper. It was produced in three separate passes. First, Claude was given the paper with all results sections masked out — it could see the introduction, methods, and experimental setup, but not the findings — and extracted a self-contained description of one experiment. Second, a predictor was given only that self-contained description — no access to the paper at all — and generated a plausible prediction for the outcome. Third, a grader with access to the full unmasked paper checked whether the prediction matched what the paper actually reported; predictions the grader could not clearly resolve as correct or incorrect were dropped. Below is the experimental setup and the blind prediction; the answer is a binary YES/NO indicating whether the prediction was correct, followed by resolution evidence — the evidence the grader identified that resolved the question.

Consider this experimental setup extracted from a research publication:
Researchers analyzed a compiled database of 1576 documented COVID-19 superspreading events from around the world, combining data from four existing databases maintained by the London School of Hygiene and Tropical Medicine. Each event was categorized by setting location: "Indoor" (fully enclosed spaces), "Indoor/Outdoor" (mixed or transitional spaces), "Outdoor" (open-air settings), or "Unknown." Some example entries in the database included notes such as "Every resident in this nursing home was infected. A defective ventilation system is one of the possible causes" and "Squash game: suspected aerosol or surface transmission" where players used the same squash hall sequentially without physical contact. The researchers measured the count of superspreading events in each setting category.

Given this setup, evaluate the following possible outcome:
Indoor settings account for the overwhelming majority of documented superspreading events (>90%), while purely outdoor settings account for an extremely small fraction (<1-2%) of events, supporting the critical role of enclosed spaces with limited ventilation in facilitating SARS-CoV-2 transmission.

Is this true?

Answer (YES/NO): YES